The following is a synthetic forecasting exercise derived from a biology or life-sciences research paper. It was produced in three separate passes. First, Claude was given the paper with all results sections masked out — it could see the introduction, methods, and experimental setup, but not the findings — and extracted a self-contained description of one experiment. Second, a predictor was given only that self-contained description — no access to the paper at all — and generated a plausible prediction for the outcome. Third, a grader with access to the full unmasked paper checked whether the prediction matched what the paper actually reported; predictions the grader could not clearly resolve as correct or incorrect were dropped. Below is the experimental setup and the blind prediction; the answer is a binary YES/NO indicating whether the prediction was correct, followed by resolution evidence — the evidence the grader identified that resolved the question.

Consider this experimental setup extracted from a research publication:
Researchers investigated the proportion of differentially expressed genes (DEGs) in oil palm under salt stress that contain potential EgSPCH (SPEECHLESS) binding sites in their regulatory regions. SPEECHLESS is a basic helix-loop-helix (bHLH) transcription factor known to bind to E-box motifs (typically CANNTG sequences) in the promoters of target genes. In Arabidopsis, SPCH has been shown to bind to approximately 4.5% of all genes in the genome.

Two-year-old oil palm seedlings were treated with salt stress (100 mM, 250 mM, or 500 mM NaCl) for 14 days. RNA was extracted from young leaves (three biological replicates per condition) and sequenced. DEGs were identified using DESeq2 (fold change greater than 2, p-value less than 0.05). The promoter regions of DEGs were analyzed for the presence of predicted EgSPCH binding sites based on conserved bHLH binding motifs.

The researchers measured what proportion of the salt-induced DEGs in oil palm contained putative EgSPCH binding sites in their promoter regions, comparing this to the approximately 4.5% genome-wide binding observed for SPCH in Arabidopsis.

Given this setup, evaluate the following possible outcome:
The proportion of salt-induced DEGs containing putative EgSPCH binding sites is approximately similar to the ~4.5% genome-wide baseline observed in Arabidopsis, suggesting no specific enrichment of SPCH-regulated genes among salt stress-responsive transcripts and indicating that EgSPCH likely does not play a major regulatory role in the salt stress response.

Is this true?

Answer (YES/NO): NO